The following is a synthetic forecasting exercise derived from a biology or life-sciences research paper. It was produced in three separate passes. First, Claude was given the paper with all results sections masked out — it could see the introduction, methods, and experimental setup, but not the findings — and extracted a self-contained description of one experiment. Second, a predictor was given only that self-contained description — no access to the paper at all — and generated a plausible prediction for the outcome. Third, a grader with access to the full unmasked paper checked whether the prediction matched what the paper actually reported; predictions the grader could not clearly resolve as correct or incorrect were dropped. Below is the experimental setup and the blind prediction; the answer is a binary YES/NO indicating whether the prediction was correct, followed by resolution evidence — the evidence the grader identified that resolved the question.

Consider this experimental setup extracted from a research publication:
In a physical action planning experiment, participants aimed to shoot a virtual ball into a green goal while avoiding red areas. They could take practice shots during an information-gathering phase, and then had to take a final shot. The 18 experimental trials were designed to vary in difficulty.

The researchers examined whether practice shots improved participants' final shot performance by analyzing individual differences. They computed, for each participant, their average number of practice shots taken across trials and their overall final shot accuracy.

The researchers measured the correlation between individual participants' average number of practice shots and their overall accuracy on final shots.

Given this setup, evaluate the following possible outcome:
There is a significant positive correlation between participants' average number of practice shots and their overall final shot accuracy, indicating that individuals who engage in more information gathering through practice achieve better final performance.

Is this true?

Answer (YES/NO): NO